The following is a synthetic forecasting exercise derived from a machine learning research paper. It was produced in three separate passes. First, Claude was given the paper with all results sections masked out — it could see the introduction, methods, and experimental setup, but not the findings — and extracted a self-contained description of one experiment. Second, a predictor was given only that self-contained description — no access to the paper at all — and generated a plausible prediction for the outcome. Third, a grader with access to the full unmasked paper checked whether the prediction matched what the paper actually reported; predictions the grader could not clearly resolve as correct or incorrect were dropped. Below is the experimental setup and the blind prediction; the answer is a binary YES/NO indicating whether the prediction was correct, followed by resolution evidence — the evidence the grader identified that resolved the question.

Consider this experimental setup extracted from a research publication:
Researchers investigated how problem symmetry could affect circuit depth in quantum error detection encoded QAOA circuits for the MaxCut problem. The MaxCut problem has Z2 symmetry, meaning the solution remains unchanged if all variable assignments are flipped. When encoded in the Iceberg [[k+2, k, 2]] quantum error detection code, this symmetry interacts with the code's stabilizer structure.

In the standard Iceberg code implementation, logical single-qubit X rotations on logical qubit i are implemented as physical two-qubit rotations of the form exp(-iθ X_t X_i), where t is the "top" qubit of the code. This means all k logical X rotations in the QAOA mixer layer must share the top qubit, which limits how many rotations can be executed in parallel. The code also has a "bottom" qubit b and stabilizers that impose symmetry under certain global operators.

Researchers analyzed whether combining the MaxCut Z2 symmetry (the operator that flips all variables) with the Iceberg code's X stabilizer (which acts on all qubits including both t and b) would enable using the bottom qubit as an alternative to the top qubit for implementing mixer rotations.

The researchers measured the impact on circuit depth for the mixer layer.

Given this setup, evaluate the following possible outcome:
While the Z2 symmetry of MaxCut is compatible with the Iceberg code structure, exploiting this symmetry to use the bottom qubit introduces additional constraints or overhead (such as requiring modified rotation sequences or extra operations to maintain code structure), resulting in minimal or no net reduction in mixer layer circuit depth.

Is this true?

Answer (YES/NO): NO